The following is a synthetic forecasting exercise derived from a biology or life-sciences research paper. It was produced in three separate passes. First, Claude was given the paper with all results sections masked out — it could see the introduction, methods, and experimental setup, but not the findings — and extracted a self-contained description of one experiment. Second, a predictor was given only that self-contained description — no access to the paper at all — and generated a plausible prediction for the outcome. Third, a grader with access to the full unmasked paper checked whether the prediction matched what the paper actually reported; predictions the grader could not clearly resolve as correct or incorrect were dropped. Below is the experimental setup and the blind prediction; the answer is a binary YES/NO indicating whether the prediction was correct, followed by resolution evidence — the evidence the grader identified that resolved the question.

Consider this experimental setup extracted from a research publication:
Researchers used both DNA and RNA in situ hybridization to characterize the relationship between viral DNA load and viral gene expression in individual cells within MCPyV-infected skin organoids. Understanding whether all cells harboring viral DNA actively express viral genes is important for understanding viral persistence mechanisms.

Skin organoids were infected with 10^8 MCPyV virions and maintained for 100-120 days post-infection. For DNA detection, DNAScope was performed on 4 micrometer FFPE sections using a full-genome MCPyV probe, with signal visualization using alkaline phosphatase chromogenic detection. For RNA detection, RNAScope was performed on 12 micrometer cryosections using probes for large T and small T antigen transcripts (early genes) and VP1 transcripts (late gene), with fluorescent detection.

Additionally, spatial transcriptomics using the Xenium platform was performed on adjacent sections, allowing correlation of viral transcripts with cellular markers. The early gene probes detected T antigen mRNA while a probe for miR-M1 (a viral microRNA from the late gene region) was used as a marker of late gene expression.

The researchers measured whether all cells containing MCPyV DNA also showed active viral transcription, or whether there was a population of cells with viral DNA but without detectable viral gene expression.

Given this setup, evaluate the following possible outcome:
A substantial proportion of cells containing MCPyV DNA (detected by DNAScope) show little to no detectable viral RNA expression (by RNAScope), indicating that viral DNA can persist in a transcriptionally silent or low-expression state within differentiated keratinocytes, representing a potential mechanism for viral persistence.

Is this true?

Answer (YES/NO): NO